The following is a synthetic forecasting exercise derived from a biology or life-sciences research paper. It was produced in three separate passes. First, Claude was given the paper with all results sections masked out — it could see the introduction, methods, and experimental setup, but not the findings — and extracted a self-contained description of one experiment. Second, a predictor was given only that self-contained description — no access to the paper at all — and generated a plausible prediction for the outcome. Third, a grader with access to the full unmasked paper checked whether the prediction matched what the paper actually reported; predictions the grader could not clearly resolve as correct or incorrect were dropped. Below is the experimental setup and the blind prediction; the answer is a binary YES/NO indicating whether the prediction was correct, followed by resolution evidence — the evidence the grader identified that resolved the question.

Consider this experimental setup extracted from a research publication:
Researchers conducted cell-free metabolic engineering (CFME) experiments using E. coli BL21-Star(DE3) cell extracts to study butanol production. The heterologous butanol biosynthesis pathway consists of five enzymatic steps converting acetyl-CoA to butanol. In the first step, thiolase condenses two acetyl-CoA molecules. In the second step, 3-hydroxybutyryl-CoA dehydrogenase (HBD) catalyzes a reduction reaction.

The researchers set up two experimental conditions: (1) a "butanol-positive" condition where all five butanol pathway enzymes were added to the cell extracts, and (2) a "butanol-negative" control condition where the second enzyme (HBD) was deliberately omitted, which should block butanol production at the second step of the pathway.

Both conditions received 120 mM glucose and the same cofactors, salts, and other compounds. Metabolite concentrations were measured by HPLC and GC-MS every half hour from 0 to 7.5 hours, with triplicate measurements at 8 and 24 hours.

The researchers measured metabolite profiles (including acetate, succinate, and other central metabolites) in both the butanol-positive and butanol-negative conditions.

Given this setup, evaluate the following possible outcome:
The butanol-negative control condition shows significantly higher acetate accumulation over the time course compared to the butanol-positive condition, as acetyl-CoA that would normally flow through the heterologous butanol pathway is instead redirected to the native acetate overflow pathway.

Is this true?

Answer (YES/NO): YES